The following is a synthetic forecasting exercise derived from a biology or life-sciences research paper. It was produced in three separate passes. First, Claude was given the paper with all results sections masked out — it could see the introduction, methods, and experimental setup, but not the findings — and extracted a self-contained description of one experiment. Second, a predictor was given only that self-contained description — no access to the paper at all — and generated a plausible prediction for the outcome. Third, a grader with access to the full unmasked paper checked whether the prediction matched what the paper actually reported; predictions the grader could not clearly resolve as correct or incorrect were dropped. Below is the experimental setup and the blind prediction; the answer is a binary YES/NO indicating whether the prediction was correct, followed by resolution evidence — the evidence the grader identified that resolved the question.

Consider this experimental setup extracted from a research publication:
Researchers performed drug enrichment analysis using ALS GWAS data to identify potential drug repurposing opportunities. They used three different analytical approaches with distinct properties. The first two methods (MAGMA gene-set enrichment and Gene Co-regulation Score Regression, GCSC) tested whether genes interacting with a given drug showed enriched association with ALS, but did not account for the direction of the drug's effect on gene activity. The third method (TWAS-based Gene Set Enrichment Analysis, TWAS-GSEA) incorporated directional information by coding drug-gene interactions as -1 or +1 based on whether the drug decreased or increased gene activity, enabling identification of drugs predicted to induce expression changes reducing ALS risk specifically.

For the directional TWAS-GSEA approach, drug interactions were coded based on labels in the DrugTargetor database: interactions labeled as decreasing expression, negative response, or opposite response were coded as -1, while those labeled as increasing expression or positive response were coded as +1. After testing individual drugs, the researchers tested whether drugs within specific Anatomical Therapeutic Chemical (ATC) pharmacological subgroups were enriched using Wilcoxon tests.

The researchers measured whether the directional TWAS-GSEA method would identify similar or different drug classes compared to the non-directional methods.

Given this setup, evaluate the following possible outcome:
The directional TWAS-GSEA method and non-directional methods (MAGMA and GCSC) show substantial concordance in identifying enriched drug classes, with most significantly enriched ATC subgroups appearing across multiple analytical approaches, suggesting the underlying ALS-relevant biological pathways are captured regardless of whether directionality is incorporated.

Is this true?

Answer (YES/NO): NO